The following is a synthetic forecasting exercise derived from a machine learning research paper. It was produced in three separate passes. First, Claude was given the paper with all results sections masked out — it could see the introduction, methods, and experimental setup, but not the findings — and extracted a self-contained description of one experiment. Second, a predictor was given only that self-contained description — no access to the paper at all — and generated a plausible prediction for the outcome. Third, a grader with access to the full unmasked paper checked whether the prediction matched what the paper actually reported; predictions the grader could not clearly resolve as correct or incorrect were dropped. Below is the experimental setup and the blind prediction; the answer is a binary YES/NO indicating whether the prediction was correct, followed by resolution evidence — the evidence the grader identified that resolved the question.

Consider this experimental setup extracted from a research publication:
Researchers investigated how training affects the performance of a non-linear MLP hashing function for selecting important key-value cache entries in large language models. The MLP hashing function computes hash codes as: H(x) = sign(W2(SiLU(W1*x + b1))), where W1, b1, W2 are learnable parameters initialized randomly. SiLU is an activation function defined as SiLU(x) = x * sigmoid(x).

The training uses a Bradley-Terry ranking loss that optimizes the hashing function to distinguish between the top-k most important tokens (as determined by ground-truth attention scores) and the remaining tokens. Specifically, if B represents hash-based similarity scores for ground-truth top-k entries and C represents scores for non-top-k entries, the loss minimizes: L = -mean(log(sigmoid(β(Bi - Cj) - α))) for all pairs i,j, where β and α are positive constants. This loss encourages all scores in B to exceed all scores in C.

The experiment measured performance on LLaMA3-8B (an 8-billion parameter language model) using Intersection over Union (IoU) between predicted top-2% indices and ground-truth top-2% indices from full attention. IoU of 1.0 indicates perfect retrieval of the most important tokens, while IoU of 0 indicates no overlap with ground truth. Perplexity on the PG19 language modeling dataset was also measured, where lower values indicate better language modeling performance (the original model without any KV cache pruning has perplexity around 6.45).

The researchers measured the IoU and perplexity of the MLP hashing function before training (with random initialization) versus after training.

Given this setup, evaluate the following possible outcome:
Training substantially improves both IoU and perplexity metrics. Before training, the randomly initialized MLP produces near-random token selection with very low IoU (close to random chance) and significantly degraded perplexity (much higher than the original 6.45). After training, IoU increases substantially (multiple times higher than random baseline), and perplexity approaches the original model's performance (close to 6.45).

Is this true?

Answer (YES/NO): YES